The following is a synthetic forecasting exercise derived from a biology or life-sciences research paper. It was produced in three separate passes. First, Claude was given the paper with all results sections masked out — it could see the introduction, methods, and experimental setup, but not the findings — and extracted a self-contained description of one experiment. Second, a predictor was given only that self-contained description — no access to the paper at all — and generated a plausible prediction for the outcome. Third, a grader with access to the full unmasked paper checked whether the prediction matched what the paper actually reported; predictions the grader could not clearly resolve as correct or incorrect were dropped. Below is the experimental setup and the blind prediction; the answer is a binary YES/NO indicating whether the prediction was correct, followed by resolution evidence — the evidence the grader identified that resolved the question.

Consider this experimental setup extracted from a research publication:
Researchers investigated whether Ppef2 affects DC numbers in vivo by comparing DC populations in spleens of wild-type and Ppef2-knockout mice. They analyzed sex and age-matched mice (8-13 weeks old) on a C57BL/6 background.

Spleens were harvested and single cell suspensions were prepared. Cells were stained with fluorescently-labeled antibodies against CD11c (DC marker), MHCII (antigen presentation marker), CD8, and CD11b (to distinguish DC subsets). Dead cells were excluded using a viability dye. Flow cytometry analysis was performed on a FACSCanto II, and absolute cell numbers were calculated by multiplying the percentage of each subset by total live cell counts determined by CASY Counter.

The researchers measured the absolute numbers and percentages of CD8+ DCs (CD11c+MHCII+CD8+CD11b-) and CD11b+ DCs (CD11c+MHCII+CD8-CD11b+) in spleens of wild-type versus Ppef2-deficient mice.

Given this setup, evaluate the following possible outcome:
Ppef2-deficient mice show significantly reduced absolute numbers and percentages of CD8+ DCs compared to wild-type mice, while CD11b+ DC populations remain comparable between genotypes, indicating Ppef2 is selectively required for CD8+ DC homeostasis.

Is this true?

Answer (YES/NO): NO